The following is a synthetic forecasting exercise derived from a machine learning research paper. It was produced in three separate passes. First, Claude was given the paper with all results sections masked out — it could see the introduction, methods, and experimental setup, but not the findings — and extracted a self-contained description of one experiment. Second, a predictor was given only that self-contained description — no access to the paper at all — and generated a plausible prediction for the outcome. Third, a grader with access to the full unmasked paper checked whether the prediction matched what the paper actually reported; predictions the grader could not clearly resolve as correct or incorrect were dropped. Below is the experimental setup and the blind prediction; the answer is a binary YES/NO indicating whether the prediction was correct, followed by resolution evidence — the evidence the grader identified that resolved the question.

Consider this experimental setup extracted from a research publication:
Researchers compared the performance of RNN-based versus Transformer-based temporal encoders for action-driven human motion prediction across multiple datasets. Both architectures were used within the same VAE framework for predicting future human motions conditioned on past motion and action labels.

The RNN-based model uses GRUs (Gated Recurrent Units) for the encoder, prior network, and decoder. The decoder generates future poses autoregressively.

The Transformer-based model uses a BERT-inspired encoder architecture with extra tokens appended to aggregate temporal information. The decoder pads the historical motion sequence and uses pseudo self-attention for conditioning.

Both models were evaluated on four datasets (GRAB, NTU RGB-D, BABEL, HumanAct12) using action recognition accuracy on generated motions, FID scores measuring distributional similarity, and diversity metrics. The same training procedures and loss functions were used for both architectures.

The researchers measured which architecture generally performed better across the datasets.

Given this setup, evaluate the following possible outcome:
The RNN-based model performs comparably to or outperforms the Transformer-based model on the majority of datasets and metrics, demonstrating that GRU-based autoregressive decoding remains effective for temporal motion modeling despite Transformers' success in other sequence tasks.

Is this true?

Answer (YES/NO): YES